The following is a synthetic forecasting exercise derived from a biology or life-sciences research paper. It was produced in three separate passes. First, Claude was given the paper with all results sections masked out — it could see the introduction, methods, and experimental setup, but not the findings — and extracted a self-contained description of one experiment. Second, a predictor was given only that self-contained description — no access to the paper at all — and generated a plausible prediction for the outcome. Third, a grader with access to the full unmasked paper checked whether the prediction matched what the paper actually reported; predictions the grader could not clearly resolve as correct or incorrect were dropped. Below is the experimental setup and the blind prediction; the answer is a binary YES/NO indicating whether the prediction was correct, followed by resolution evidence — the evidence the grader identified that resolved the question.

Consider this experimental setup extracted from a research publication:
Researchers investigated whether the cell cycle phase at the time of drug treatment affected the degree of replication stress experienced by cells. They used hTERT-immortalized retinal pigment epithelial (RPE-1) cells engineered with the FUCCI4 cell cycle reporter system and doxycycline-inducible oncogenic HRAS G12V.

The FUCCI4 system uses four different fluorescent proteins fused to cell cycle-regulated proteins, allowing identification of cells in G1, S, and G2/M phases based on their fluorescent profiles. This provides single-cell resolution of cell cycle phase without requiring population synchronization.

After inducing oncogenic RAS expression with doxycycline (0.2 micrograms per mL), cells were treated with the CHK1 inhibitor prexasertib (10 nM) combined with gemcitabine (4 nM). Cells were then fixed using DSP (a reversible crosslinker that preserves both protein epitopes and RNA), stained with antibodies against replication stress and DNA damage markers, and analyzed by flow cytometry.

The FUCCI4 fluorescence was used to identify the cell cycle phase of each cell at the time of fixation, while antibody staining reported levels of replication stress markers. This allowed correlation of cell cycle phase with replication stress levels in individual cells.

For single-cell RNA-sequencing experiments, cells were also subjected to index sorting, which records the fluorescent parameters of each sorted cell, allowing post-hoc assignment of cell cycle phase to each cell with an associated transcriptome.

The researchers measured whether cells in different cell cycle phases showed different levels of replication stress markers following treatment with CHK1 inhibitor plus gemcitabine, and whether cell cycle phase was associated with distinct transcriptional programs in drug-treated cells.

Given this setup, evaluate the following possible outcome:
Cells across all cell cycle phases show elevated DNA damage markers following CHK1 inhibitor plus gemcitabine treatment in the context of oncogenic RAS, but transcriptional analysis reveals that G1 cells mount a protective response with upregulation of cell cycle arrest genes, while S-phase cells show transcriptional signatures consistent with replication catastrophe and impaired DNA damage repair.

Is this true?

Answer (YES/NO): NO